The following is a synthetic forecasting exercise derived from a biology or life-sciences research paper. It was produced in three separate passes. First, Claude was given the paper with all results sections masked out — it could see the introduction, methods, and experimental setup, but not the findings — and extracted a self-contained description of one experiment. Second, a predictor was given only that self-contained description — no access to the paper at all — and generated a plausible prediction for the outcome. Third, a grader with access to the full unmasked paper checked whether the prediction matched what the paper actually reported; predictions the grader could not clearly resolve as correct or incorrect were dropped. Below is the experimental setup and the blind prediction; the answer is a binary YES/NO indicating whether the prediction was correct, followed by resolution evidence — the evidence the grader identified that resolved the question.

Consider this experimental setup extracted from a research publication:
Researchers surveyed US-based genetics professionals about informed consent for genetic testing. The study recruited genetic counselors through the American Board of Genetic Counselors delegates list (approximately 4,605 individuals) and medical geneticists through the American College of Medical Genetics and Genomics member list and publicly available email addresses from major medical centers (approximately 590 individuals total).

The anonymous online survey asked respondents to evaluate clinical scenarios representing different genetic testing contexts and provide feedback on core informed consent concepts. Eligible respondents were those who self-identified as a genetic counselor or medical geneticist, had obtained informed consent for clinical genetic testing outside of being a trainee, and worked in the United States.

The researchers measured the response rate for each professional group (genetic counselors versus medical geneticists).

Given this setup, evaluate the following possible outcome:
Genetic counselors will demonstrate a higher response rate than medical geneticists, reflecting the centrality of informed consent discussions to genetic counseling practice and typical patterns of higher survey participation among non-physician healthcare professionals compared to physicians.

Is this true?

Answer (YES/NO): NO